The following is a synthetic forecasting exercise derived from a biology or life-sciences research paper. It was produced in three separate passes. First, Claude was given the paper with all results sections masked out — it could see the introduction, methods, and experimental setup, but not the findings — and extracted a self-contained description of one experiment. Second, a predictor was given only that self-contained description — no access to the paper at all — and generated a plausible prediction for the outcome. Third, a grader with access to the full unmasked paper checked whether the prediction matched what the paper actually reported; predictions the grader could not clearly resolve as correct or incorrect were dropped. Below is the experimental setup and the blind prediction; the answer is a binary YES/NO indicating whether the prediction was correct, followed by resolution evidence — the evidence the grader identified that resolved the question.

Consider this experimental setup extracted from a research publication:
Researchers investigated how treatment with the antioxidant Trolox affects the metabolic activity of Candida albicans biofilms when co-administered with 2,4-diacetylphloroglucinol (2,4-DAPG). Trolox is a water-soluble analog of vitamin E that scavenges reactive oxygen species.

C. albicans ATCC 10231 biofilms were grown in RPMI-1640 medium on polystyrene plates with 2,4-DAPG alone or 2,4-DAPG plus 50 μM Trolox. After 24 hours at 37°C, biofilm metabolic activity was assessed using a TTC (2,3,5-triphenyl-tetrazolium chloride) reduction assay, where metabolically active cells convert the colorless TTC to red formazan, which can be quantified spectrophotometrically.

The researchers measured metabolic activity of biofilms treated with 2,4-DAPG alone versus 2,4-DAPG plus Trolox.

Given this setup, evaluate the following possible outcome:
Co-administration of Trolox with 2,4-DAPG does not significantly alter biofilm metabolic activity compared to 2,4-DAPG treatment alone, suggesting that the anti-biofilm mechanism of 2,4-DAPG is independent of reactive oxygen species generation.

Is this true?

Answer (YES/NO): YES